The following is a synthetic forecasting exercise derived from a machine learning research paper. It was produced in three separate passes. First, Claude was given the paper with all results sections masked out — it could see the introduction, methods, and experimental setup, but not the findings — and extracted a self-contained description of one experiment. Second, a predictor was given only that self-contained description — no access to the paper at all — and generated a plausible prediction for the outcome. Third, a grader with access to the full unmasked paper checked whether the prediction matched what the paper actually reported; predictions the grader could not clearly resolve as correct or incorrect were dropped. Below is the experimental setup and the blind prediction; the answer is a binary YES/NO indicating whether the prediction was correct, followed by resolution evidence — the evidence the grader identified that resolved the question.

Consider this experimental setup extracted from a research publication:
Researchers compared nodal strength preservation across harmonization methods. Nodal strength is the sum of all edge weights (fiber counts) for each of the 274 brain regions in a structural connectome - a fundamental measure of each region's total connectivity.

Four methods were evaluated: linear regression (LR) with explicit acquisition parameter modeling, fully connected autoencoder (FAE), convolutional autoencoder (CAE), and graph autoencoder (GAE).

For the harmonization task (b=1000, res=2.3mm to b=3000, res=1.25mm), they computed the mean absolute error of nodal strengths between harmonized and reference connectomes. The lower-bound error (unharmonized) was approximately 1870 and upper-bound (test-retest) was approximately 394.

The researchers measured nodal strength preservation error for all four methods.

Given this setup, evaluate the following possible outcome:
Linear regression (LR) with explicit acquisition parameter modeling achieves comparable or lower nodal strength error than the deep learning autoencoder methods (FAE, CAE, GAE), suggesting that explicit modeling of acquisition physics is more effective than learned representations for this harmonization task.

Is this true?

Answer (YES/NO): YES